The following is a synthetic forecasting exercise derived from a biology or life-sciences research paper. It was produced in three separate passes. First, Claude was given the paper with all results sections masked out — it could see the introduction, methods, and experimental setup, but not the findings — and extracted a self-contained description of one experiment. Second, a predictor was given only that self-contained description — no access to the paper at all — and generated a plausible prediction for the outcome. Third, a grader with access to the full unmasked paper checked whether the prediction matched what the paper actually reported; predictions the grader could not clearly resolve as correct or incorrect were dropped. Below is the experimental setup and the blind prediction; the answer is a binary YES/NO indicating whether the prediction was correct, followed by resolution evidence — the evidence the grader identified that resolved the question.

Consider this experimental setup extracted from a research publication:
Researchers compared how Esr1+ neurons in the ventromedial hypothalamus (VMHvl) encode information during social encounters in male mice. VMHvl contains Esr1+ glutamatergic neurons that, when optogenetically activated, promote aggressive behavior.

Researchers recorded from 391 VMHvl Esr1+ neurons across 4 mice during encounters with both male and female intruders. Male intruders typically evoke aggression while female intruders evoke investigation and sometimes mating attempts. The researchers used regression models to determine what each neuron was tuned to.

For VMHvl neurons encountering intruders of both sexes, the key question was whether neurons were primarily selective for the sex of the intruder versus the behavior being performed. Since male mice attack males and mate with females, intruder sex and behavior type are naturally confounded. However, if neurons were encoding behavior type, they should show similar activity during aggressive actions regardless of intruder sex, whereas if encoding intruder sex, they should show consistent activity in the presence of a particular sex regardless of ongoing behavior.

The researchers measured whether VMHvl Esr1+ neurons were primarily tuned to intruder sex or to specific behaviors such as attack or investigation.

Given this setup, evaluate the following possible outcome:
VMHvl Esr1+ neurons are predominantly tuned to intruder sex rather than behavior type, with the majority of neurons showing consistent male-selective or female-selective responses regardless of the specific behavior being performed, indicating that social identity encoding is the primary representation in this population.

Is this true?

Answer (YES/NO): YES